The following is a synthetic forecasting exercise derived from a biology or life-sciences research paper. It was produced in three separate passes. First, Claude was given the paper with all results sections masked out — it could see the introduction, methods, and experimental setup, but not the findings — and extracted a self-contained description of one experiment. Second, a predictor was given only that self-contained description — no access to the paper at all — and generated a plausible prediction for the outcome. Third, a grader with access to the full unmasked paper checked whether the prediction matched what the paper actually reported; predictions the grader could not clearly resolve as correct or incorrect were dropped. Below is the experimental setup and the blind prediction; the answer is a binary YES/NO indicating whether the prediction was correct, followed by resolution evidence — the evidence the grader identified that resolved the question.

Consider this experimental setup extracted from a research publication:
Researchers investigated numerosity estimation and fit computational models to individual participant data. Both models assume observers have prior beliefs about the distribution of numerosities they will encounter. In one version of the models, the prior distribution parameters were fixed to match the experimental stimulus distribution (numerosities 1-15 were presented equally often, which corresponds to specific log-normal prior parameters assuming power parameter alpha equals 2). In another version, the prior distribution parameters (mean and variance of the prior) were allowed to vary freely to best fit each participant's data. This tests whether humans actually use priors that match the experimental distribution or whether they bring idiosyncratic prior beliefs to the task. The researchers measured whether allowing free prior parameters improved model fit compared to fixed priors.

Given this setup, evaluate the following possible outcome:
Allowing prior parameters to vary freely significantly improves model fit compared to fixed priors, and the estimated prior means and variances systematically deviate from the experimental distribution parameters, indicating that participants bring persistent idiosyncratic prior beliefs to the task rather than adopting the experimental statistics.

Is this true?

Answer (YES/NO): YES